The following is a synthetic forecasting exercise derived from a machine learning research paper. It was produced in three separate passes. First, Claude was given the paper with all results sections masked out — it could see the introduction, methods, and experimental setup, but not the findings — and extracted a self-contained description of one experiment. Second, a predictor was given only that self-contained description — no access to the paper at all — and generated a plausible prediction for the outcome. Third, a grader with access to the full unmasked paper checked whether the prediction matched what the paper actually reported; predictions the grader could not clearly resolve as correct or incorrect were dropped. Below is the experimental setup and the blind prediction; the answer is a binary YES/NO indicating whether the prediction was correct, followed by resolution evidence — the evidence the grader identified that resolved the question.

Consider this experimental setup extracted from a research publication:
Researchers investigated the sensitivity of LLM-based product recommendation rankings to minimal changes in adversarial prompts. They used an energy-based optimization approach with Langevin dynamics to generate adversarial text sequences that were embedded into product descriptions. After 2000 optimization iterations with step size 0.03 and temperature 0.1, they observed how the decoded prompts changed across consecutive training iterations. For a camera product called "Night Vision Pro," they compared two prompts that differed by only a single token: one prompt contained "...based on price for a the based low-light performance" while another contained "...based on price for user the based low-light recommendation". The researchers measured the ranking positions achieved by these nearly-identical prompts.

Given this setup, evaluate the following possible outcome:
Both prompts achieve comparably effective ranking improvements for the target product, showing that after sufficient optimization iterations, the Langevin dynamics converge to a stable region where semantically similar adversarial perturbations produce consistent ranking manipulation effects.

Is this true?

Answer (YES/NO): NO